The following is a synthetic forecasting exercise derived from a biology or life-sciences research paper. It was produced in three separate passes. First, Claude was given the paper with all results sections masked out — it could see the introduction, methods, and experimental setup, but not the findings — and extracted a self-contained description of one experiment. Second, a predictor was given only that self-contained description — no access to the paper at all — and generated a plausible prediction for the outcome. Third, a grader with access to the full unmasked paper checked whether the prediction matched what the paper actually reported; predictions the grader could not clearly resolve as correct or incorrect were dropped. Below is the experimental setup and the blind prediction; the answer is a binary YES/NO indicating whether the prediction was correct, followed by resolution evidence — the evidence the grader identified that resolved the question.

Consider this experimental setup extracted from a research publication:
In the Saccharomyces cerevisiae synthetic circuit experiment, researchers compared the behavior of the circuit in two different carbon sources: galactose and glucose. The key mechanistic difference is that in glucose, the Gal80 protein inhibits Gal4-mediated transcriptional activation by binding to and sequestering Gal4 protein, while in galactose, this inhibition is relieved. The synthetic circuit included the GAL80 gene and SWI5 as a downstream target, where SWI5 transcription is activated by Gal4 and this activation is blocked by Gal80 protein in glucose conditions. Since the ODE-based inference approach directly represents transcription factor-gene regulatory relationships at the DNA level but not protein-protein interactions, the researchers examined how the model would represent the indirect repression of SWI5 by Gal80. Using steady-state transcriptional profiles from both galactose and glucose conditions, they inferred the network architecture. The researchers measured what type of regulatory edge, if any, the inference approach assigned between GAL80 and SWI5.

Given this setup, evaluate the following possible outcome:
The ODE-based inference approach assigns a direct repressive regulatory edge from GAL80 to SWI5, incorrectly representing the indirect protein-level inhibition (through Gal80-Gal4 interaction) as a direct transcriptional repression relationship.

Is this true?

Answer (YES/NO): NO